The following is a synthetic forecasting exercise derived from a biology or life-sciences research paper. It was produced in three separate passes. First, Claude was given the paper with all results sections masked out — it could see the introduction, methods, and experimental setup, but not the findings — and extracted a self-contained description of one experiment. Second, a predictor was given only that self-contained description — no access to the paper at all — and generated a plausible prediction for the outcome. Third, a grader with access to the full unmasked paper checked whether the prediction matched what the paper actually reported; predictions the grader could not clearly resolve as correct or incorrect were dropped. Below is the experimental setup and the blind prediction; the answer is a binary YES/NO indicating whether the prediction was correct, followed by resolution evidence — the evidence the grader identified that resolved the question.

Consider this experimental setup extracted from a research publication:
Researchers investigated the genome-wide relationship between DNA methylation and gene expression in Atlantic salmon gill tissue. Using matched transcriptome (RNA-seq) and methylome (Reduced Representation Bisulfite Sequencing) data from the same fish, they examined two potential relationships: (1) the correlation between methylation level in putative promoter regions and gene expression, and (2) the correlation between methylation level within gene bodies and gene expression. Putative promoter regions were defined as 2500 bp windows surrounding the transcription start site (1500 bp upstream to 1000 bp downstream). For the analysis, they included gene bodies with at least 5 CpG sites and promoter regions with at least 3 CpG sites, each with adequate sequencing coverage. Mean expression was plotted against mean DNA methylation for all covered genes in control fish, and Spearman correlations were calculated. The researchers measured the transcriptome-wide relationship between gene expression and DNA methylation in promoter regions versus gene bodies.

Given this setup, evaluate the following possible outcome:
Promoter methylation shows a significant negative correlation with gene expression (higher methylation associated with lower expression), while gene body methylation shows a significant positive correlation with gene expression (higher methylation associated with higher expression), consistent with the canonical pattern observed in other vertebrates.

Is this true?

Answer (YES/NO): NO